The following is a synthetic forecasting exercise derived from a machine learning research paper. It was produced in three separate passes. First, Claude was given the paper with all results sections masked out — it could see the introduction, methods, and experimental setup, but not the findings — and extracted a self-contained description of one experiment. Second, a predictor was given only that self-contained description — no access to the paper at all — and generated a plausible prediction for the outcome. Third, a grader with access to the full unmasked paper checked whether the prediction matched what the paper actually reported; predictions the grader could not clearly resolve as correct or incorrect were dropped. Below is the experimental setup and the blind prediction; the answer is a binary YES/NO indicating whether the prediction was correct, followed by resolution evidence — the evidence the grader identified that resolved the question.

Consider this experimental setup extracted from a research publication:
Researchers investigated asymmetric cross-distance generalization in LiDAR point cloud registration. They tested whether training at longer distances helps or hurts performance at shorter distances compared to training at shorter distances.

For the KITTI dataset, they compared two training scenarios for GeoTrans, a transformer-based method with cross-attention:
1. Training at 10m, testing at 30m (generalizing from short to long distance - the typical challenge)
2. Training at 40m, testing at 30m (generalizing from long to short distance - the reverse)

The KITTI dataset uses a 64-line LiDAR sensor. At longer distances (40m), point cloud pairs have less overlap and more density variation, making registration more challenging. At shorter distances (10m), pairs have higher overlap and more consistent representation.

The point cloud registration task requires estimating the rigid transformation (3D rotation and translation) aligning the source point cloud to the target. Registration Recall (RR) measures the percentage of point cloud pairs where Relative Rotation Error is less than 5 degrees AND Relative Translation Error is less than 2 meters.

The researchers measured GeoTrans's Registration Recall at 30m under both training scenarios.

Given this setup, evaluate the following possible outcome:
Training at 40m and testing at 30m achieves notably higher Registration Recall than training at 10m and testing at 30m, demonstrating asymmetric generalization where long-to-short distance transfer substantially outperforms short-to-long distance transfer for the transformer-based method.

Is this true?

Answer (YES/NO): YES